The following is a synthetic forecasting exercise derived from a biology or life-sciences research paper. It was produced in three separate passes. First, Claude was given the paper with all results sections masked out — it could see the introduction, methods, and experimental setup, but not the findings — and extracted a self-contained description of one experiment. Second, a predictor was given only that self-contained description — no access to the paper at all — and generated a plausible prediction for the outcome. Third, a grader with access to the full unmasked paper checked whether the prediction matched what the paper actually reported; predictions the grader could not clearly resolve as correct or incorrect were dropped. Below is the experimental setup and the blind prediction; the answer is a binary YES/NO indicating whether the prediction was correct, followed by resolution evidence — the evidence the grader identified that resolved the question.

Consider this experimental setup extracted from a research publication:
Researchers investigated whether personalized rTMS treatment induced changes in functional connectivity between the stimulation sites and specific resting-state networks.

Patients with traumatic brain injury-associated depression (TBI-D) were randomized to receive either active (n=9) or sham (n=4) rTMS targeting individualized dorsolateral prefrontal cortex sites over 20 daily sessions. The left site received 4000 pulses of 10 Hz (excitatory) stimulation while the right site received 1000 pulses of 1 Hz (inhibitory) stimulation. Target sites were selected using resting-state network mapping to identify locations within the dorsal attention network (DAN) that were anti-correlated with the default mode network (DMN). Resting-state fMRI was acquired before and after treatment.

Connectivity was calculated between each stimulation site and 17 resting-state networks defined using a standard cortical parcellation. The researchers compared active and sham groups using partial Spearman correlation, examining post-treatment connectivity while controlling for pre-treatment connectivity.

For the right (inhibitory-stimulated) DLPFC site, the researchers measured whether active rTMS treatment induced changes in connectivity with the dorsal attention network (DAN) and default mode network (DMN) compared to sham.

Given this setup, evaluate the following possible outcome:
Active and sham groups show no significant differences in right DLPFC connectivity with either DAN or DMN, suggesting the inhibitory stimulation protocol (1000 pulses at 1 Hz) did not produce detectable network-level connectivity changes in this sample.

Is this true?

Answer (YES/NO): NO